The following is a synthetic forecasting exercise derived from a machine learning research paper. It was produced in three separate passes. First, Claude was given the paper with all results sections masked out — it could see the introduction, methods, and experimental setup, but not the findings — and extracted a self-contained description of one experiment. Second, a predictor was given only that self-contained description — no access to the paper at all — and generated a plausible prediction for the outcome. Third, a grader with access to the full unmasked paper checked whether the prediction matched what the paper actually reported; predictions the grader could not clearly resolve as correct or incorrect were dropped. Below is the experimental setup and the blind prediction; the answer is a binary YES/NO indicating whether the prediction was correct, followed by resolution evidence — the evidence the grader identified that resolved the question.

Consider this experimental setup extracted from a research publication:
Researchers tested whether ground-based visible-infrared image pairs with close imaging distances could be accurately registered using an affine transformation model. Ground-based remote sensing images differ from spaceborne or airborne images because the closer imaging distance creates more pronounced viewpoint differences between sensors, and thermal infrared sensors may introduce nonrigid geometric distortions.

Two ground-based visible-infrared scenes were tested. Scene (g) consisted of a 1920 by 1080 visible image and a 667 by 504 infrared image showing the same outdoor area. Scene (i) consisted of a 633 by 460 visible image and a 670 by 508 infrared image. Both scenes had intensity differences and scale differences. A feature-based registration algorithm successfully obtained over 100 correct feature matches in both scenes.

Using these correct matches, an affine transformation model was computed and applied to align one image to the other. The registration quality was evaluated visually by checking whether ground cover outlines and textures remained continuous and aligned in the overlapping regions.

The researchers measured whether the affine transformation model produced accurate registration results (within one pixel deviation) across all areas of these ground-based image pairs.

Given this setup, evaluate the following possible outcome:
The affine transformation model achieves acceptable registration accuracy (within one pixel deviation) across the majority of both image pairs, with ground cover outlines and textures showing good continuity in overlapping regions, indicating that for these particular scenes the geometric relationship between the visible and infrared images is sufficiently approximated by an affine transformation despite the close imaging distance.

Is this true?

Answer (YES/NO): NO